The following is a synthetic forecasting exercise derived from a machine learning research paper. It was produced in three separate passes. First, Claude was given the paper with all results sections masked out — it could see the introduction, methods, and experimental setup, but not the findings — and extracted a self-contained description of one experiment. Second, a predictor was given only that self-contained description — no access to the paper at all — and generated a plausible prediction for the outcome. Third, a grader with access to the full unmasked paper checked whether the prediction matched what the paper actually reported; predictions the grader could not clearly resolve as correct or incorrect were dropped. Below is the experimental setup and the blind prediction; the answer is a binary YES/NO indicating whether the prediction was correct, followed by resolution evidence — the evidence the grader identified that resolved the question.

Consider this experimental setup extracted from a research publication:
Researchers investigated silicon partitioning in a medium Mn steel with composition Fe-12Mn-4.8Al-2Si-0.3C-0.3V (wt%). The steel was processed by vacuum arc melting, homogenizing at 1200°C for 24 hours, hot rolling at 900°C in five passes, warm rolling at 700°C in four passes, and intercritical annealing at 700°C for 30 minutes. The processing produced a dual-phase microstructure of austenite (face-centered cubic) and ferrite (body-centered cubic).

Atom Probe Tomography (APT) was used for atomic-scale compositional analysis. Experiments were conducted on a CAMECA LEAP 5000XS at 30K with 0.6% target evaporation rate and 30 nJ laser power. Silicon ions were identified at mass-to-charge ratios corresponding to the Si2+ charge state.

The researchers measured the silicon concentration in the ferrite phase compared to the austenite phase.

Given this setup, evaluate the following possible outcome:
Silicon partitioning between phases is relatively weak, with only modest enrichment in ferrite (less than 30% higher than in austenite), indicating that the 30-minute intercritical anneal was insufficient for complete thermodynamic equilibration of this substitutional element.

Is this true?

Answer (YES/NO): NO